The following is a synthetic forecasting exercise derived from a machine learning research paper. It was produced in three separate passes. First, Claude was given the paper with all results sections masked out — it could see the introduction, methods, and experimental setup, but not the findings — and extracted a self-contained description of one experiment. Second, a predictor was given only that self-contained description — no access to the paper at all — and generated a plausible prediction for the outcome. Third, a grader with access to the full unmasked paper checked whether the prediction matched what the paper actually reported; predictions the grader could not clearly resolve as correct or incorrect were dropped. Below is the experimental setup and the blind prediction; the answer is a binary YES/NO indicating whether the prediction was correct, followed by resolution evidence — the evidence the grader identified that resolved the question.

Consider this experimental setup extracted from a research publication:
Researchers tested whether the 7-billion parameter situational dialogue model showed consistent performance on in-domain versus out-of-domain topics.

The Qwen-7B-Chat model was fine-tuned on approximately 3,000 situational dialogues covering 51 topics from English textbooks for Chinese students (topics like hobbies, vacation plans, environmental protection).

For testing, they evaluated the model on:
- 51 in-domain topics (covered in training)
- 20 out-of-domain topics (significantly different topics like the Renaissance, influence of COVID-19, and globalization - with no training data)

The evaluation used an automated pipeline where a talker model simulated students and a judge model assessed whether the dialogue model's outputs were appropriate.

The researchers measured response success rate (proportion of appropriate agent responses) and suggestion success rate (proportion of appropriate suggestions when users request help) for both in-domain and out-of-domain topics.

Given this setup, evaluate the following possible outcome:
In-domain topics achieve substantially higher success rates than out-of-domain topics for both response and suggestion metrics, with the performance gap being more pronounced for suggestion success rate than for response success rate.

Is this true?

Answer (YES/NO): NO